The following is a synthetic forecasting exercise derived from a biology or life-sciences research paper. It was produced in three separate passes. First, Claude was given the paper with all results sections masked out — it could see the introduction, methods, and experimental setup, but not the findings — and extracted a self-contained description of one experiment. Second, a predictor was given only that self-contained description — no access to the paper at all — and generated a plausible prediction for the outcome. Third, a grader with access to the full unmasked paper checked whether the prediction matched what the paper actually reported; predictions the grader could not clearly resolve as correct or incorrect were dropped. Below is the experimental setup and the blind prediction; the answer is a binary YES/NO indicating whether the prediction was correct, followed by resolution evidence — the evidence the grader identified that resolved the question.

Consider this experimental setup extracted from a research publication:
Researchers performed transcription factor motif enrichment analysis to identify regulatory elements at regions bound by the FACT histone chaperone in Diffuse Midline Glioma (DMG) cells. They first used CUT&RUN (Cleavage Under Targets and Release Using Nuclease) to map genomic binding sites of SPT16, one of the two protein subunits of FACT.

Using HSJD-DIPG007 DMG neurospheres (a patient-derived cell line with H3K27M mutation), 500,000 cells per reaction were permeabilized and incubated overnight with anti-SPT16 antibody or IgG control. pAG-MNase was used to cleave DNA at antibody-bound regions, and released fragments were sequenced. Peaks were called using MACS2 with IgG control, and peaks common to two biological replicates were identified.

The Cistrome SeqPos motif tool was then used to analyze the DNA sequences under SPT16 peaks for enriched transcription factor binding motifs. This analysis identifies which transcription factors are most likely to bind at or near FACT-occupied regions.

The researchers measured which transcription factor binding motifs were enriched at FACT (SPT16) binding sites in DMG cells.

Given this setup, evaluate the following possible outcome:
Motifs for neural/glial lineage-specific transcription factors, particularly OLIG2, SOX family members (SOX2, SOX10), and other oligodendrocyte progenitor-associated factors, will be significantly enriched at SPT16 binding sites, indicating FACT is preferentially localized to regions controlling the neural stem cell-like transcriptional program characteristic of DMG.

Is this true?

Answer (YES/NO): NO